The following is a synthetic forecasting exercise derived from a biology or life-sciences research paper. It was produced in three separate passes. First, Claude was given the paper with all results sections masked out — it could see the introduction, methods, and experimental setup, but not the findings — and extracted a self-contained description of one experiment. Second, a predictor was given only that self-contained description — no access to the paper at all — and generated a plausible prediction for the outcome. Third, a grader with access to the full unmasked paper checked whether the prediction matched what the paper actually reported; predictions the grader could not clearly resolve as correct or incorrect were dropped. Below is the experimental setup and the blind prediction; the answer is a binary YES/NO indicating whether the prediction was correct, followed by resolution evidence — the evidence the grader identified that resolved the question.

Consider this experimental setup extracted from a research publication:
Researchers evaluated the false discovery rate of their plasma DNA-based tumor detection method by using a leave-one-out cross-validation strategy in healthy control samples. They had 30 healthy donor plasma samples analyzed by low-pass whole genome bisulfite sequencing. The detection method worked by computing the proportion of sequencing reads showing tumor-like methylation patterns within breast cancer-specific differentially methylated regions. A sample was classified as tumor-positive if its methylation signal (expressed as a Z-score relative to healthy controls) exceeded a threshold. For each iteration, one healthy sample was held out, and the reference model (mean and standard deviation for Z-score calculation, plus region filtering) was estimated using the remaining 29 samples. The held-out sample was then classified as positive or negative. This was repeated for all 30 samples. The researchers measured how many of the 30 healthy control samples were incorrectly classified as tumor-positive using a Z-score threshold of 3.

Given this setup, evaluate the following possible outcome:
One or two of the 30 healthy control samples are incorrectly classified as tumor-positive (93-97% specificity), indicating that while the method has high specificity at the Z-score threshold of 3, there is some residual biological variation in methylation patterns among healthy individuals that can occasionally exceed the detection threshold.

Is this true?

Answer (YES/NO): NO